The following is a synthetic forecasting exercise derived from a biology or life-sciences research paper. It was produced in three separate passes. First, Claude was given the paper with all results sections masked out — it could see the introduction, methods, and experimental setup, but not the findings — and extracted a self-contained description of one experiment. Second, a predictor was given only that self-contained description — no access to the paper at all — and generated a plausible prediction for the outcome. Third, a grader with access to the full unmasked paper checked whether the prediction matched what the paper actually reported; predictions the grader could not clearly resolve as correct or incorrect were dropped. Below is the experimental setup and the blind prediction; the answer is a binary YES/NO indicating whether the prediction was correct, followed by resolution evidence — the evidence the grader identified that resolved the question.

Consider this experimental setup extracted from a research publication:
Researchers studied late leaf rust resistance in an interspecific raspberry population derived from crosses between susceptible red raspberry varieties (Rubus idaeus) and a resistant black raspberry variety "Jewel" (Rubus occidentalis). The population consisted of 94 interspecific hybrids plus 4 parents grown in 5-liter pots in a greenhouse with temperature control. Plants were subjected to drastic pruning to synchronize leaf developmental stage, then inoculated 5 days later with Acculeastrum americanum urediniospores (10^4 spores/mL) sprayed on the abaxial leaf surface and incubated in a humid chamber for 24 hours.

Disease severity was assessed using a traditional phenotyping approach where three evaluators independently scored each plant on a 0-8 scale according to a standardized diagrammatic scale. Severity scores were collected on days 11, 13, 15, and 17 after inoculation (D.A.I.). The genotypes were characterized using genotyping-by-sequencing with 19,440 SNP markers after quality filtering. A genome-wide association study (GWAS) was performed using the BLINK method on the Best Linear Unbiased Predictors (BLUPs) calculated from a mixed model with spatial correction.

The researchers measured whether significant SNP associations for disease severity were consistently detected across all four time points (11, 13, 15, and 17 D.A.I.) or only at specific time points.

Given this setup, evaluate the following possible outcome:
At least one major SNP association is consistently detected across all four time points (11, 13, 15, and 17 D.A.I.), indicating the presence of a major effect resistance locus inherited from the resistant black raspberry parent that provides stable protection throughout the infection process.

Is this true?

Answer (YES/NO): NO